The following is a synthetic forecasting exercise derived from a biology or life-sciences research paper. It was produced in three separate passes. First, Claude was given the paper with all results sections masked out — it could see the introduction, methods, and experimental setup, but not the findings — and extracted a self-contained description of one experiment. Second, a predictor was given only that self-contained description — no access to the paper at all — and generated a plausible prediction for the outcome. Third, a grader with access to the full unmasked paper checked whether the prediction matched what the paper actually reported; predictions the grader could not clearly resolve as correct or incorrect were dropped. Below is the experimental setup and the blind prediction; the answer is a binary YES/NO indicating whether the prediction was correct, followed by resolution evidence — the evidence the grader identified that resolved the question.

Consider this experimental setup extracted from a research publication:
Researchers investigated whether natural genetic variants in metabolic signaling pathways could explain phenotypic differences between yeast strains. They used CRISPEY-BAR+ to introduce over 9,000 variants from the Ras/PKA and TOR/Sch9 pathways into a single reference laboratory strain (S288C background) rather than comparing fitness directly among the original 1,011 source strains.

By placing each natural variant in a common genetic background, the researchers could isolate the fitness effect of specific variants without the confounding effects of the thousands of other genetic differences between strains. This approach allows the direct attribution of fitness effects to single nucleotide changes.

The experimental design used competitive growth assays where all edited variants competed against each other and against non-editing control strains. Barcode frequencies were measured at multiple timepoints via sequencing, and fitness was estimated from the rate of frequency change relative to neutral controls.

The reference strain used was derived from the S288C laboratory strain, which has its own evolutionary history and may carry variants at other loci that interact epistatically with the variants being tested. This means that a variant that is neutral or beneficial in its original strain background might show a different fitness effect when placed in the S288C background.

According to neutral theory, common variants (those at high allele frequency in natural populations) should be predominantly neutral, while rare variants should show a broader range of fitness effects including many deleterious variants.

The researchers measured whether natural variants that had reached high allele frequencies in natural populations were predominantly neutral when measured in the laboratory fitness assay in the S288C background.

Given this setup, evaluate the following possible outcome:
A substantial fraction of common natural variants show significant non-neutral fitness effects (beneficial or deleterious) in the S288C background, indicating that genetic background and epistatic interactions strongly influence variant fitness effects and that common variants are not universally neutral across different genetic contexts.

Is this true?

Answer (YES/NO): NO